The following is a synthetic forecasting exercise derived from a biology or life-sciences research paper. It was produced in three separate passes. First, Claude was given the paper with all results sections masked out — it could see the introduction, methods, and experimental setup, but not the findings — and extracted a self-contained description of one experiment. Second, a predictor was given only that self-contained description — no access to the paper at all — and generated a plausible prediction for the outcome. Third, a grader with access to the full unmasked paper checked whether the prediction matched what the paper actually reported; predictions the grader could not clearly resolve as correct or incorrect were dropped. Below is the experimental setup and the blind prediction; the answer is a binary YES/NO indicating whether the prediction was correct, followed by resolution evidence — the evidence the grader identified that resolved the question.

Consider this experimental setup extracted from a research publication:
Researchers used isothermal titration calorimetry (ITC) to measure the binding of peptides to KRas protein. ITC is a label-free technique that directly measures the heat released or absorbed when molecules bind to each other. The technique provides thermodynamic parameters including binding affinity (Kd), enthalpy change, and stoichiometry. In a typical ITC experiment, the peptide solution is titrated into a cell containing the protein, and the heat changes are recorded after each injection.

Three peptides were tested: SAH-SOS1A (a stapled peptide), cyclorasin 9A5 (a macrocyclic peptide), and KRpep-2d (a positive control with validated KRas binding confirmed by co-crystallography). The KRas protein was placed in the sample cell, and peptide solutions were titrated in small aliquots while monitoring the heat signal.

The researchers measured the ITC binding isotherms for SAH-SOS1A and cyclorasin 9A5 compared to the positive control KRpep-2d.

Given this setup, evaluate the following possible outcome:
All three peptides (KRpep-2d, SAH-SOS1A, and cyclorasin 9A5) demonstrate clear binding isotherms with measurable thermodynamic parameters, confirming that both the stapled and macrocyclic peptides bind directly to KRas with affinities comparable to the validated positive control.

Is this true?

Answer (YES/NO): NO